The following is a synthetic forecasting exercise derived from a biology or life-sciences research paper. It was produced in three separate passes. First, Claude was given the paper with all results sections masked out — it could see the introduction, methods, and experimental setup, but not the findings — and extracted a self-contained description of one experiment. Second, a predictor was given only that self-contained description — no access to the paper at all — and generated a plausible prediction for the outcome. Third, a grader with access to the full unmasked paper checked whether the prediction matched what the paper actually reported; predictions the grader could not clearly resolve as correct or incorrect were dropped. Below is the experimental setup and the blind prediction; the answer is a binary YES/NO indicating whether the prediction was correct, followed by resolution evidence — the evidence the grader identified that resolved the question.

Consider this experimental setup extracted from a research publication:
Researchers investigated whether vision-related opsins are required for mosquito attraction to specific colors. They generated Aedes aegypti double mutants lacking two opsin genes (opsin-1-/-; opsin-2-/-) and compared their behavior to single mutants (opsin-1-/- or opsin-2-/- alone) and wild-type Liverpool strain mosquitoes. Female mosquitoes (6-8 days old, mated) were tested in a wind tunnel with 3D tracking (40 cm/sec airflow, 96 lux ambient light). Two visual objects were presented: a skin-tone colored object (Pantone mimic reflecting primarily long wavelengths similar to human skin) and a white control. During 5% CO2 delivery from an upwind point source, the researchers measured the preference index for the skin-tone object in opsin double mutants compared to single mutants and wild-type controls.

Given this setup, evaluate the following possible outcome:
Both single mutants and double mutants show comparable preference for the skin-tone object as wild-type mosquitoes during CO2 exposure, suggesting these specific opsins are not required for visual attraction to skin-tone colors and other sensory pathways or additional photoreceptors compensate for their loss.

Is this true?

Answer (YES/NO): NO